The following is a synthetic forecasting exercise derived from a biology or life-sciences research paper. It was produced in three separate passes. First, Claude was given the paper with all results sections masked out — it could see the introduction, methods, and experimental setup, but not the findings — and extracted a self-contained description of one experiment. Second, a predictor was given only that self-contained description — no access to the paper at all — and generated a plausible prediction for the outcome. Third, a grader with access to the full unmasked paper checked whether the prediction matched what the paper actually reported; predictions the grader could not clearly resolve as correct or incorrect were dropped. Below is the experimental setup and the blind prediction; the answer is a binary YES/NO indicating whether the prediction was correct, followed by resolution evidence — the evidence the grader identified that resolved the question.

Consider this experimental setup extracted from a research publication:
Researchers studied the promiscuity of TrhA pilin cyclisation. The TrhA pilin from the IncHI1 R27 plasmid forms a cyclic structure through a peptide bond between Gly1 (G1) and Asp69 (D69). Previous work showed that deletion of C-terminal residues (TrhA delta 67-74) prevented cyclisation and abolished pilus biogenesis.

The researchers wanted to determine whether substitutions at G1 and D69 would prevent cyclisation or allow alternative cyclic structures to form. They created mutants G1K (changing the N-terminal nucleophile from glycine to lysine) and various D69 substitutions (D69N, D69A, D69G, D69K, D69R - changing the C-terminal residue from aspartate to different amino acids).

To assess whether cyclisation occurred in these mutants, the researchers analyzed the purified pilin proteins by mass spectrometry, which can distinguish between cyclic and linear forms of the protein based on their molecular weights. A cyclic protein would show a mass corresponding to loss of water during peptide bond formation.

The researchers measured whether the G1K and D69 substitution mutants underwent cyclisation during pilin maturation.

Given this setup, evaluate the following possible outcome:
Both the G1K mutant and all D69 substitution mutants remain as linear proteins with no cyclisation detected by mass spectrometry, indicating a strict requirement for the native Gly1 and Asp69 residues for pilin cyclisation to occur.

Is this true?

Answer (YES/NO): NO